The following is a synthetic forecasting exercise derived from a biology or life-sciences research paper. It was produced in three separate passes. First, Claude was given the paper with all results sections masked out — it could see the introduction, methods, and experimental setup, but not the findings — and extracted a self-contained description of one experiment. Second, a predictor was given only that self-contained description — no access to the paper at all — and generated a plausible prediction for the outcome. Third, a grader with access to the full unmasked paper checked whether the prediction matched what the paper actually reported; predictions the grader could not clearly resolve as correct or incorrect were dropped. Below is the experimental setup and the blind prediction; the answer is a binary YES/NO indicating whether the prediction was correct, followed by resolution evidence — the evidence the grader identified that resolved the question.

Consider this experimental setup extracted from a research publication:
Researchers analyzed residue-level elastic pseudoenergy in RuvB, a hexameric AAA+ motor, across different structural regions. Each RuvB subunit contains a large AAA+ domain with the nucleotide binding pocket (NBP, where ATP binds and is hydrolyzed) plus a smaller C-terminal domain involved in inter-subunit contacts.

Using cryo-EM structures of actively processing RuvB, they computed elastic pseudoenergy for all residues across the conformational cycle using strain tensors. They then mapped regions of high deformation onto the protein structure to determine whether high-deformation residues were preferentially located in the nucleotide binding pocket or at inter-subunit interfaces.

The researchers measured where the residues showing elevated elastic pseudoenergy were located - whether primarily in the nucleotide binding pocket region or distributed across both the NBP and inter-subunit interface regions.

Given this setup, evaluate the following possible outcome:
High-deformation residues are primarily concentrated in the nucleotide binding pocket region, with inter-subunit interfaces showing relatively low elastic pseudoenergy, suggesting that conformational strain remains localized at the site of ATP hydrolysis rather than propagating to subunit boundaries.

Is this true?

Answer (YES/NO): NO